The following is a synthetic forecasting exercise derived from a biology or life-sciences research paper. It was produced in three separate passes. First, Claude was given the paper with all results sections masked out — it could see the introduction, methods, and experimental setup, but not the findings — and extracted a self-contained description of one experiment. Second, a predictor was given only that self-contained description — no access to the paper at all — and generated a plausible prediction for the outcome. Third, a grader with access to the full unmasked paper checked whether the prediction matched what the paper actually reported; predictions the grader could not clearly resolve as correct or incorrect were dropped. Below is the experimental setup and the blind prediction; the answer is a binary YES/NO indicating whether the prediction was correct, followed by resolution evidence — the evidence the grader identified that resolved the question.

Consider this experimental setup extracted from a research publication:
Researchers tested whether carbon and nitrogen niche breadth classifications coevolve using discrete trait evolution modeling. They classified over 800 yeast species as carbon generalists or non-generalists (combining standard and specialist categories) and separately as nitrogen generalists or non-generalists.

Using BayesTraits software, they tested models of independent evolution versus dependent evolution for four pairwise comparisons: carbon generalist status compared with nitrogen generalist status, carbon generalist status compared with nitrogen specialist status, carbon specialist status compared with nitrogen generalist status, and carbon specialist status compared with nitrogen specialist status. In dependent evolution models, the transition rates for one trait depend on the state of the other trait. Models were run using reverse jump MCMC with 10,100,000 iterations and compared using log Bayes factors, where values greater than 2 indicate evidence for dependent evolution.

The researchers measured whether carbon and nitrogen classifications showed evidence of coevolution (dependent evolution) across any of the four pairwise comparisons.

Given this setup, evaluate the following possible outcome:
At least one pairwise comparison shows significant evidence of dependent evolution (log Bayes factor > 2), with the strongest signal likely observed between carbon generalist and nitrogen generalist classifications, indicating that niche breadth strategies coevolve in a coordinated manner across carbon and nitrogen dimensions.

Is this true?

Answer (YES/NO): YES